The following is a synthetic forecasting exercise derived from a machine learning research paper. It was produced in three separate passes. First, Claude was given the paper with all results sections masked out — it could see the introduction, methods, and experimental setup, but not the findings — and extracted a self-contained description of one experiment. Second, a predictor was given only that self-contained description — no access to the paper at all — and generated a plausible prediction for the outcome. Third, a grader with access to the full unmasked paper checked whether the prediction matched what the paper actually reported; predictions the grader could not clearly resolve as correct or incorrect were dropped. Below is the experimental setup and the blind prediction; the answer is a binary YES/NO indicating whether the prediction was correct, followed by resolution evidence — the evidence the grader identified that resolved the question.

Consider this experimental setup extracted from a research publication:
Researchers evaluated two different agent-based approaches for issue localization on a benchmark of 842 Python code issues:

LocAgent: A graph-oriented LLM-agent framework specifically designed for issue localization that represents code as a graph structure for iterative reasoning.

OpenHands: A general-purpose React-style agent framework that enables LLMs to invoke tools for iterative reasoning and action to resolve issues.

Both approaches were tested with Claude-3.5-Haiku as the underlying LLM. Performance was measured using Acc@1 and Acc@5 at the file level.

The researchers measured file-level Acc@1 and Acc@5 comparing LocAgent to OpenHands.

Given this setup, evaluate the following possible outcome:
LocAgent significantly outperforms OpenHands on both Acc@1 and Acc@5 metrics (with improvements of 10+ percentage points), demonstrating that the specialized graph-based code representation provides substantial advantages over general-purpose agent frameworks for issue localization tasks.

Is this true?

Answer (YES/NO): NO